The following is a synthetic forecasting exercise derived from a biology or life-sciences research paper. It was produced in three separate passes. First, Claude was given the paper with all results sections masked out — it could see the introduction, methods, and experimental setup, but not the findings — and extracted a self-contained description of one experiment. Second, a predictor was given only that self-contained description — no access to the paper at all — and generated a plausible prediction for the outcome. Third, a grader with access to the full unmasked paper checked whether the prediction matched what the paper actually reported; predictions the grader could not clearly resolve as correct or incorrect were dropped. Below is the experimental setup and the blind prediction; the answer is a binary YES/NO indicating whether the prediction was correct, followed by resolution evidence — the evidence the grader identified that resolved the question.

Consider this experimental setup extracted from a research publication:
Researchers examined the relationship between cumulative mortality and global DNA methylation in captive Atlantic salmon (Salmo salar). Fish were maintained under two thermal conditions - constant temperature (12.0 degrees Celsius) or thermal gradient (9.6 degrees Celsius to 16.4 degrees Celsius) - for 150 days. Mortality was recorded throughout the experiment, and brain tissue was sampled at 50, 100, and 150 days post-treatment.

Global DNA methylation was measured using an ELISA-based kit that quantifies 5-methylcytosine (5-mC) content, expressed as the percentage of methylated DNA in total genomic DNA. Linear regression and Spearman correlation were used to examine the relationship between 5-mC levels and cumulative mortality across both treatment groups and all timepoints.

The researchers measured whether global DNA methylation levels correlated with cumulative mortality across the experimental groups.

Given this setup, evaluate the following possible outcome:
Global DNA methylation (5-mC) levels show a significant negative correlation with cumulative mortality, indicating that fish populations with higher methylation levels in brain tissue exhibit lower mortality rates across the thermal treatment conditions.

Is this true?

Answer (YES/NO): NO